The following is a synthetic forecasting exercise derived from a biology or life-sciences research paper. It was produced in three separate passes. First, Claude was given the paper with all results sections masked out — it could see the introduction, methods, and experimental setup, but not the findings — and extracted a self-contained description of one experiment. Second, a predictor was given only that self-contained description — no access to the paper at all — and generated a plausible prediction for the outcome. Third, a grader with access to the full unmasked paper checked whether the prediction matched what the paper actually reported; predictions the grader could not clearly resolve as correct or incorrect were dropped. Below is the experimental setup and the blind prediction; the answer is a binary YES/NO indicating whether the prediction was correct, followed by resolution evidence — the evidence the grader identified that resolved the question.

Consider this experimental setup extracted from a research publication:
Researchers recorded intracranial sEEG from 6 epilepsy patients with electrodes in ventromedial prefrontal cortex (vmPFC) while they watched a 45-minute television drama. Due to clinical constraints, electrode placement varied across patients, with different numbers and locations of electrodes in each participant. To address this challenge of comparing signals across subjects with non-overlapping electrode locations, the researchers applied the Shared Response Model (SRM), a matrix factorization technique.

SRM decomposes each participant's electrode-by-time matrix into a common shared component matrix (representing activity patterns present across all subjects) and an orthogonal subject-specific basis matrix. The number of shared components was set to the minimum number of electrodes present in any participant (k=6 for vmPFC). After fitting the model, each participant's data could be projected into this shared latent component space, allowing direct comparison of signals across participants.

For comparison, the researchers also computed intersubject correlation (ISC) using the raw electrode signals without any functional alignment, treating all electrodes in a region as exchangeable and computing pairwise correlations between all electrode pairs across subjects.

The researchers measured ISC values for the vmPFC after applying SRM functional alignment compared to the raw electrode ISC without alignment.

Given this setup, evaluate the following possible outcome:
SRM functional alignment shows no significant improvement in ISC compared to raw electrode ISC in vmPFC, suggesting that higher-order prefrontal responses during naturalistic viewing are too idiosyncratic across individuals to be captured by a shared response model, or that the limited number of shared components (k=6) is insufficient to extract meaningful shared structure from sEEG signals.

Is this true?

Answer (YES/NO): YES